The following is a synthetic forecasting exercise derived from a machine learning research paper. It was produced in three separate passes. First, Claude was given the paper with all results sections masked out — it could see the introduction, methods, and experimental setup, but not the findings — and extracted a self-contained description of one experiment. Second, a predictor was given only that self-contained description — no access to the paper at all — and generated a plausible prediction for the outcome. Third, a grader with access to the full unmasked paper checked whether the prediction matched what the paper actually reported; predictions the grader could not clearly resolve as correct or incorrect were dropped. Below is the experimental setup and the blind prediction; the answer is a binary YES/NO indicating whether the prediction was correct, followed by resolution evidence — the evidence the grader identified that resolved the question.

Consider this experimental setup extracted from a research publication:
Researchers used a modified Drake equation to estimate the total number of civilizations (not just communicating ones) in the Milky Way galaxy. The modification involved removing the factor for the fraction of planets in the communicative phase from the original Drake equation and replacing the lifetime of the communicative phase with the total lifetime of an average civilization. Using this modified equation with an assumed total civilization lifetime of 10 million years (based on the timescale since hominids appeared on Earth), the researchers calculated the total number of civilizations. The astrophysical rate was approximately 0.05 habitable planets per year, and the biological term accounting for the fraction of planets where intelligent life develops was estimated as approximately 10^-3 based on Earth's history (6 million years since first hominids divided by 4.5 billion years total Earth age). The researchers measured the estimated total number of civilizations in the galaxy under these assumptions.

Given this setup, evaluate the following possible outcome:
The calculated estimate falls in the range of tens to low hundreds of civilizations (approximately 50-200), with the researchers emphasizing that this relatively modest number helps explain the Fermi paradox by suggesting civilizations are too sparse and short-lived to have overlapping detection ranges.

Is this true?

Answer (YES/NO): NO